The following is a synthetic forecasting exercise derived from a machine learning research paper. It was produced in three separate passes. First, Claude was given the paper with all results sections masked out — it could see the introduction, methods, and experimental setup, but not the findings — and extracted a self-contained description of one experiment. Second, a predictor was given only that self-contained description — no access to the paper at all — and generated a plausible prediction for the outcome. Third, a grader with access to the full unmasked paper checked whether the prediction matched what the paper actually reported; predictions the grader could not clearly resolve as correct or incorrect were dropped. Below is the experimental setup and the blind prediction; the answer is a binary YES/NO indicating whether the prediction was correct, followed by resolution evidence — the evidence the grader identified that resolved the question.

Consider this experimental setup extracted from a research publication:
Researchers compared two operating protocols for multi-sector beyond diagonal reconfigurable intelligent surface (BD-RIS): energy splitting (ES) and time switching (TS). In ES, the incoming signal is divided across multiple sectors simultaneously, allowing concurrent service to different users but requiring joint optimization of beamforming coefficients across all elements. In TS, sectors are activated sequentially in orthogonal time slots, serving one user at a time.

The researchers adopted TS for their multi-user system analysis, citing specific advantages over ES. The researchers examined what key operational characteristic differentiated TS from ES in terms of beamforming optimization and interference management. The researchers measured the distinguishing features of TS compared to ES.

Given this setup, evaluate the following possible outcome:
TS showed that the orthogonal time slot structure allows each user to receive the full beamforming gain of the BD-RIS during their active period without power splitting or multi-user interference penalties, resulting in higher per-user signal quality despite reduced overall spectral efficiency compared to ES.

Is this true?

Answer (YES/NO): NO